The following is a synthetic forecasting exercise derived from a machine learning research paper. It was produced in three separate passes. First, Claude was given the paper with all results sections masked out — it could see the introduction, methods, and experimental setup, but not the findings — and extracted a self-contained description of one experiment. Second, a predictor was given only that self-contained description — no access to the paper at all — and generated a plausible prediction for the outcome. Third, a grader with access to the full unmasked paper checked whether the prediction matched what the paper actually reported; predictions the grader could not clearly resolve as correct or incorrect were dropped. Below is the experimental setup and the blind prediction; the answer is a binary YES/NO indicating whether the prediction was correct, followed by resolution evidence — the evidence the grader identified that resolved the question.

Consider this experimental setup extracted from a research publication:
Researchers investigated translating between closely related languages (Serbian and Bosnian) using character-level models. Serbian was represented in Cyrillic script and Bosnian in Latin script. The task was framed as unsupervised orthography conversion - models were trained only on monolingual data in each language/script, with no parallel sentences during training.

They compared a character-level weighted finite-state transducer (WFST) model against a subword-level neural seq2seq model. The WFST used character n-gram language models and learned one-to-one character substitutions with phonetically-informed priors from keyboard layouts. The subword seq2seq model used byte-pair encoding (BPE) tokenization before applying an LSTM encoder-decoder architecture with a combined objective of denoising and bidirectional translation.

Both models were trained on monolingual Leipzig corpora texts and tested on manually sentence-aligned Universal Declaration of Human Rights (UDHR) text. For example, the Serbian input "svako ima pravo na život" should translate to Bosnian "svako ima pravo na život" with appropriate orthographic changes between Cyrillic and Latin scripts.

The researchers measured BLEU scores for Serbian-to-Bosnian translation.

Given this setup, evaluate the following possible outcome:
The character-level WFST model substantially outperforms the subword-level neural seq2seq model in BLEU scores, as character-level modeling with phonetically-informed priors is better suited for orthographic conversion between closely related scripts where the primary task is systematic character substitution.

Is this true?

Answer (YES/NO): YES